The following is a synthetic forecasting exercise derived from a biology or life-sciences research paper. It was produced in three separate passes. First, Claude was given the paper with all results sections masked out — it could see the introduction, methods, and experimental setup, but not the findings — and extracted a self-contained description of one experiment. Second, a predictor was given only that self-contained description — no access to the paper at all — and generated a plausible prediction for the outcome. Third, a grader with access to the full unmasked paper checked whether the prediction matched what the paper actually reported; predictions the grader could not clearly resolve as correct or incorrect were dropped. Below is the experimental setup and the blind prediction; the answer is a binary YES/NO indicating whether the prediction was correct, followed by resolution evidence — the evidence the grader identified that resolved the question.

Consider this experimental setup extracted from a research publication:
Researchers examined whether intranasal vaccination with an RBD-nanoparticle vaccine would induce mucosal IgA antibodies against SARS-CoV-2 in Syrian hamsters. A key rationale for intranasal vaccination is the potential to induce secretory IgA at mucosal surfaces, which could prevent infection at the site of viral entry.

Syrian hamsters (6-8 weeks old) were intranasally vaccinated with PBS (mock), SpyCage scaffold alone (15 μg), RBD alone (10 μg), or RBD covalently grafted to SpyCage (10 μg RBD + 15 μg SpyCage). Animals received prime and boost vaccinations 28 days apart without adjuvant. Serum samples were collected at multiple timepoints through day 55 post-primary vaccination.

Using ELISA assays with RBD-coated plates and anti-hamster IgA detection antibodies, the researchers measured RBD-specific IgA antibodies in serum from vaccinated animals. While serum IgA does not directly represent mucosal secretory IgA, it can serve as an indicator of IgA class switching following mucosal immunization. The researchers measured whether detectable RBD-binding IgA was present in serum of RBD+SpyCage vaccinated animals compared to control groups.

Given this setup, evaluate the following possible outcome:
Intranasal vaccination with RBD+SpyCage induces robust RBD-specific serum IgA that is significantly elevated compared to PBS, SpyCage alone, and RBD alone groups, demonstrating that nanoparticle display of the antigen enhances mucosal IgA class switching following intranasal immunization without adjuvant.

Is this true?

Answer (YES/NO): NO